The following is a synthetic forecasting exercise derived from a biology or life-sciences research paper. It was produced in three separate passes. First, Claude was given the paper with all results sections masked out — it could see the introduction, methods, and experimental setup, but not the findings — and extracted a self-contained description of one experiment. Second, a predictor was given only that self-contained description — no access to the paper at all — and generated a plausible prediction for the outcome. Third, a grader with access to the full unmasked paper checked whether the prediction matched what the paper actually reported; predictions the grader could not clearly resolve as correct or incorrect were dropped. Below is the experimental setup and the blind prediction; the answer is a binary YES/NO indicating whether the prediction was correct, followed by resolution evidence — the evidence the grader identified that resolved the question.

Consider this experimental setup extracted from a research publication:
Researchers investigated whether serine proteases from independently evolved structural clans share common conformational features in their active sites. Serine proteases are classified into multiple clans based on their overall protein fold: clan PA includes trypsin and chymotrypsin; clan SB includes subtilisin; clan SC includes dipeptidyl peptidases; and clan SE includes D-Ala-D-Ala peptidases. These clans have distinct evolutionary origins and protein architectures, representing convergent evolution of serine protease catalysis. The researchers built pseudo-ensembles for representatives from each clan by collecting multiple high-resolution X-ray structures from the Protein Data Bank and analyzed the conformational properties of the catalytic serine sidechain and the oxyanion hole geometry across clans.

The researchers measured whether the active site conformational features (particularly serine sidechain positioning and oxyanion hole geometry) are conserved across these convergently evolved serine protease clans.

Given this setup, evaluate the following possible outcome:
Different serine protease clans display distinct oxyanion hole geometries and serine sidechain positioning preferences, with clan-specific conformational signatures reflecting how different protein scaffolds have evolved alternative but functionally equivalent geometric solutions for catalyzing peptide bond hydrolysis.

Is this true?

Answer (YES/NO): NO